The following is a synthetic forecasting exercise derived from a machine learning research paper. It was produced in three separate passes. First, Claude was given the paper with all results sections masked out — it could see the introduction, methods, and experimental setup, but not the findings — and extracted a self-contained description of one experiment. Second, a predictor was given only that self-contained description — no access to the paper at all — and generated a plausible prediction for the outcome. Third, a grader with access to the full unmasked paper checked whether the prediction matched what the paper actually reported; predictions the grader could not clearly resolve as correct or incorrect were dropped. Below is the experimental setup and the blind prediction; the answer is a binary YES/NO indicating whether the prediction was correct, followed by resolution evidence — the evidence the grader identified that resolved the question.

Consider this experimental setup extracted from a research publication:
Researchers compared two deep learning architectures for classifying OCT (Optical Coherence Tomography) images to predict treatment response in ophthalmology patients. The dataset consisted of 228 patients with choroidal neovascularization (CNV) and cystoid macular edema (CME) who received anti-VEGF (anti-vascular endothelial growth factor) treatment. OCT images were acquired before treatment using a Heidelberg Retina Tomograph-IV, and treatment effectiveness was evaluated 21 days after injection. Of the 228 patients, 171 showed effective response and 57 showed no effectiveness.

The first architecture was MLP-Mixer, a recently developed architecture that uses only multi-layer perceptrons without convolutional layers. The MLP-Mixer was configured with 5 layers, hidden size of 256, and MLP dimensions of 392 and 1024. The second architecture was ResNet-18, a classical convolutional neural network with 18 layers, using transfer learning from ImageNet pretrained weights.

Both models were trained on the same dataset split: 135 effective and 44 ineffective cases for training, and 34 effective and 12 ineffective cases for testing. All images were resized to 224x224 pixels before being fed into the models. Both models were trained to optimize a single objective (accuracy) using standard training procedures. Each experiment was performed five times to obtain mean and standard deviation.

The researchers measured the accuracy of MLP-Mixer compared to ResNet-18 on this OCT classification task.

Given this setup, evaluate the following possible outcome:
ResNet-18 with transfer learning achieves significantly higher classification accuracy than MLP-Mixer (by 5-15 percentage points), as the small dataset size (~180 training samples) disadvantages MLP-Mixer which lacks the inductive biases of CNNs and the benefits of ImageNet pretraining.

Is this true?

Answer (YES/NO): NO